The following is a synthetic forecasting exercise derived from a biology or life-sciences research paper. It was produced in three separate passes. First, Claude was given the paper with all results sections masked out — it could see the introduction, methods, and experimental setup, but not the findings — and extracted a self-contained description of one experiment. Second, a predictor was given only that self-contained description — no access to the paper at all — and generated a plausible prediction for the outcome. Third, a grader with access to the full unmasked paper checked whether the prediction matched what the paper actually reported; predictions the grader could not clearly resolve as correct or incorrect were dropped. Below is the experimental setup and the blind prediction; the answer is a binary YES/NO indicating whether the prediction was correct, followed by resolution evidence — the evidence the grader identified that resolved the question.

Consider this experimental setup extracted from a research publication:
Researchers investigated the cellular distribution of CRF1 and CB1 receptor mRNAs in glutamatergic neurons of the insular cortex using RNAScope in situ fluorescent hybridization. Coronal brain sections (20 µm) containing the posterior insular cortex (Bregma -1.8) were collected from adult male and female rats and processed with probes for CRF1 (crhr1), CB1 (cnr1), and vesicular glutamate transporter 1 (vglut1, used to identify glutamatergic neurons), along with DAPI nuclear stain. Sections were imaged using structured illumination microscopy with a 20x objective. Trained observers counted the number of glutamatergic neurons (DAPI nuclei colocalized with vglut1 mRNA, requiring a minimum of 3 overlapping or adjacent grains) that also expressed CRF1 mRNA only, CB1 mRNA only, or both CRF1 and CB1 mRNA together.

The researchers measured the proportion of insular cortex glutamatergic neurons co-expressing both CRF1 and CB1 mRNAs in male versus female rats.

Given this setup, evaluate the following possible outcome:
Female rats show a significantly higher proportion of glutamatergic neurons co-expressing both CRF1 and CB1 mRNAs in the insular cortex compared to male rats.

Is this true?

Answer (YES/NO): NO